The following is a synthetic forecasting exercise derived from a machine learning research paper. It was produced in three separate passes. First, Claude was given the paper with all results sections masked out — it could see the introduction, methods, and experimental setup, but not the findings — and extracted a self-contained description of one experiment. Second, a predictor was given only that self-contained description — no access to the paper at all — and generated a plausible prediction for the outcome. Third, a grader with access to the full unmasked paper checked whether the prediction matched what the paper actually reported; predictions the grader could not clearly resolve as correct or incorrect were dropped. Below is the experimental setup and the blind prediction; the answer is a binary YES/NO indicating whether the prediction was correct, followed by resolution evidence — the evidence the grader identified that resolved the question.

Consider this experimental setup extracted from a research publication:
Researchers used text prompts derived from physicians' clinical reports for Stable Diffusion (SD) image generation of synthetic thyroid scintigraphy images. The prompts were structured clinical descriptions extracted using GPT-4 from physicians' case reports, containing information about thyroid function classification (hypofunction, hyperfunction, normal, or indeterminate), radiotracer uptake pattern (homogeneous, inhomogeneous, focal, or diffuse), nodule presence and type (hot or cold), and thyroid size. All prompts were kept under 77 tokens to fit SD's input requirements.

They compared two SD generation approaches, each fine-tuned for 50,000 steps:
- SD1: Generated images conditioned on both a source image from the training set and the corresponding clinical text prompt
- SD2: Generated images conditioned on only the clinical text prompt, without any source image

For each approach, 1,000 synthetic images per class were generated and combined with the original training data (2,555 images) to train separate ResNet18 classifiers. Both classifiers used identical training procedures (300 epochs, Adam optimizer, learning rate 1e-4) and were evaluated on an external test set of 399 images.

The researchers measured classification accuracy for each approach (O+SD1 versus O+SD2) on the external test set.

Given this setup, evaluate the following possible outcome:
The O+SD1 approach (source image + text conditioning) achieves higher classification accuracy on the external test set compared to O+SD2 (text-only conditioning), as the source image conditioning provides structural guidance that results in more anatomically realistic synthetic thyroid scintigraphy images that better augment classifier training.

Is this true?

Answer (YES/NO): YES